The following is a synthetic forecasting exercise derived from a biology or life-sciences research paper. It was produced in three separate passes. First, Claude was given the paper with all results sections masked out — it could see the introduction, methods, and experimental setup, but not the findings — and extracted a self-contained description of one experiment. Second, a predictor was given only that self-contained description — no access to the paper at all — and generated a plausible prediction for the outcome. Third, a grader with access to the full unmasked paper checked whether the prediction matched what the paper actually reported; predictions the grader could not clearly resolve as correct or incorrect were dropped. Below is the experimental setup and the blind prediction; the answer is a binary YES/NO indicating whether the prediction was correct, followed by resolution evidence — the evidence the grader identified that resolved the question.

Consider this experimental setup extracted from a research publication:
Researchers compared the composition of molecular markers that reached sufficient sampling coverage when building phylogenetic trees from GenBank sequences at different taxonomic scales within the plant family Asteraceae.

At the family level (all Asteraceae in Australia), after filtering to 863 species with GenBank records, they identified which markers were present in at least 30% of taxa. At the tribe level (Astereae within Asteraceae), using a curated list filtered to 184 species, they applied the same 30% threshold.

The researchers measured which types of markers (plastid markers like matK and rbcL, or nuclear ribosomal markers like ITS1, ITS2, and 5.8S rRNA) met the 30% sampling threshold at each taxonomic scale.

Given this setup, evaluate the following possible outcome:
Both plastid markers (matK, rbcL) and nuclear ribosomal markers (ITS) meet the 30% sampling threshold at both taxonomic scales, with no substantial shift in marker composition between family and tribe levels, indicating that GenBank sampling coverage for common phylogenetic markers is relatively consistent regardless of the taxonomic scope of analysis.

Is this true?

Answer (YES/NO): NO